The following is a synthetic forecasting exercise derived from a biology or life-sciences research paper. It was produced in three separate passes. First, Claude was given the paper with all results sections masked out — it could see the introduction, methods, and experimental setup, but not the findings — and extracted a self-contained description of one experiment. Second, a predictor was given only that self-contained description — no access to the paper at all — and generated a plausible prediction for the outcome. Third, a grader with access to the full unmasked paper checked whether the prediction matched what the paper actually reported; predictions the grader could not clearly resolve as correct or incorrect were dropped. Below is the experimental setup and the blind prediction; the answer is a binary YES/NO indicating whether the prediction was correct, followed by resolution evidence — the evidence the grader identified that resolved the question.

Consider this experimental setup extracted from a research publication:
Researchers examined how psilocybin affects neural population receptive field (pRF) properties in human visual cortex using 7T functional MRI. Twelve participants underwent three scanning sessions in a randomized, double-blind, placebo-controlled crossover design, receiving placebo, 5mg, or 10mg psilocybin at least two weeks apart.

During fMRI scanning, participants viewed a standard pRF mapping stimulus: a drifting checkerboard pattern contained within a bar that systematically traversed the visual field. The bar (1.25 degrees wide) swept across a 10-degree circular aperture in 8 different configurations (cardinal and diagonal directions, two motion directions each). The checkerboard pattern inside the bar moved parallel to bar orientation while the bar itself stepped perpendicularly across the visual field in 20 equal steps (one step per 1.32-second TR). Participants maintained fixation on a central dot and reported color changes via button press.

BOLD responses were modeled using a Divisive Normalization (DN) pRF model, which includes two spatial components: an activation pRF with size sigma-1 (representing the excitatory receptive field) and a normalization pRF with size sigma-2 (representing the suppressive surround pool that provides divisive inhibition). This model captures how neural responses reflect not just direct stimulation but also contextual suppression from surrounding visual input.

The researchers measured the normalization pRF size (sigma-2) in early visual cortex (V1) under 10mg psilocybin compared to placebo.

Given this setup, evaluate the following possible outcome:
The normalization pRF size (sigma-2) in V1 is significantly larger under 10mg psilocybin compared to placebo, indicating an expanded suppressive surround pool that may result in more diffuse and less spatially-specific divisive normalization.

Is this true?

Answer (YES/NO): NO